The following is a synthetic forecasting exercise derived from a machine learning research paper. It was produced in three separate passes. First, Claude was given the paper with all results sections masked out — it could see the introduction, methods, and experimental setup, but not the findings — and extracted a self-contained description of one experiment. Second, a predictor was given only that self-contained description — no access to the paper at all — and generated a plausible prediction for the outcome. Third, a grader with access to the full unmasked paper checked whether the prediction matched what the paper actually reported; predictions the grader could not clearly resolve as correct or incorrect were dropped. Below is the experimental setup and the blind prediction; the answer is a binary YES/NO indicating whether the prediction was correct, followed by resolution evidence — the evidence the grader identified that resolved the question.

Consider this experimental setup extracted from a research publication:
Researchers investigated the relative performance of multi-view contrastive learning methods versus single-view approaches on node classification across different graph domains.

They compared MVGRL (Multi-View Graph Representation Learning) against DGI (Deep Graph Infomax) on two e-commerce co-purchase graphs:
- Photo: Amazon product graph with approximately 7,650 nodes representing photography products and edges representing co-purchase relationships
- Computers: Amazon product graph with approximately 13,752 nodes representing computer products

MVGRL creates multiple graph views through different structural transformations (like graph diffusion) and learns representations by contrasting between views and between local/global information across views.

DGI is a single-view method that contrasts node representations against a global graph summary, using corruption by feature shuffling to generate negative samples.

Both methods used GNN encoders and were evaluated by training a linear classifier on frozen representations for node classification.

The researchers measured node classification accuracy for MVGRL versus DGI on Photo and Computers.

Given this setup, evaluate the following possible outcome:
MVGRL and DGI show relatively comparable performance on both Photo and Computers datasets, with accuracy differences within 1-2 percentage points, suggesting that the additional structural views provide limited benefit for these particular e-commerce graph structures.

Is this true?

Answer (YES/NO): NO